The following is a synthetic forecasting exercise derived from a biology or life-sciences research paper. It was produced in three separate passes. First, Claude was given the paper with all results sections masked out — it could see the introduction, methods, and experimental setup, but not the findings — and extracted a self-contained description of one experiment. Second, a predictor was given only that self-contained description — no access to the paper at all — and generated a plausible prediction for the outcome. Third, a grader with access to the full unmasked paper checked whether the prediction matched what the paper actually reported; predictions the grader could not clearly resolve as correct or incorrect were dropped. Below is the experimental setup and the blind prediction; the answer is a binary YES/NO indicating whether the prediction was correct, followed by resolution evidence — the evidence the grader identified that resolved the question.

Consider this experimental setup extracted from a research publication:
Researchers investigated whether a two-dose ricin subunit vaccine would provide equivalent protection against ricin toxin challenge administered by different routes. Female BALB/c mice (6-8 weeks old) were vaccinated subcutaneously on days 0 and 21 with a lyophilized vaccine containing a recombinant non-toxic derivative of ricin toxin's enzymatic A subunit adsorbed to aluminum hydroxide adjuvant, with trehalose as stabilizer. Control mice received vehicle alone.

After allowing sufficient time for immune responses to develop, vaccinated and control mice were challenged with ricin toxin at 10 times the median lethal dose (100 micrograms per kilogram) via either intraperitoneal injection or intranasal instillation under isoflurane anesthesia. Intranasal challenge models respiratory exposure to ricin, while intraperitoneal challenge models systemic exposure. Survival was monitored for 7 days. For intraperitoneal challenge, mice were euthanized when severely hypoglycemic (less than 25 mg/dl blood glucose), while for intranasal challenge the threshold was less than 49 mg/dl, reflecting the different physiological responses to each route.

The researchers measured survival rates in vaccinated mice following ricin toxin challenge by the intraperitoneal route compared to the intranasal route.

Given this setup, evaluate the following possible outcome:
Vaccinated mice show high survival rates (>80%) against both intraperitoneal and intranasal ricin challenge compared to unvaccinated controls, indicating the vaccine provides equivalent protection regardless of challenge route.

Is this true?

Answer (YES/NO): NO